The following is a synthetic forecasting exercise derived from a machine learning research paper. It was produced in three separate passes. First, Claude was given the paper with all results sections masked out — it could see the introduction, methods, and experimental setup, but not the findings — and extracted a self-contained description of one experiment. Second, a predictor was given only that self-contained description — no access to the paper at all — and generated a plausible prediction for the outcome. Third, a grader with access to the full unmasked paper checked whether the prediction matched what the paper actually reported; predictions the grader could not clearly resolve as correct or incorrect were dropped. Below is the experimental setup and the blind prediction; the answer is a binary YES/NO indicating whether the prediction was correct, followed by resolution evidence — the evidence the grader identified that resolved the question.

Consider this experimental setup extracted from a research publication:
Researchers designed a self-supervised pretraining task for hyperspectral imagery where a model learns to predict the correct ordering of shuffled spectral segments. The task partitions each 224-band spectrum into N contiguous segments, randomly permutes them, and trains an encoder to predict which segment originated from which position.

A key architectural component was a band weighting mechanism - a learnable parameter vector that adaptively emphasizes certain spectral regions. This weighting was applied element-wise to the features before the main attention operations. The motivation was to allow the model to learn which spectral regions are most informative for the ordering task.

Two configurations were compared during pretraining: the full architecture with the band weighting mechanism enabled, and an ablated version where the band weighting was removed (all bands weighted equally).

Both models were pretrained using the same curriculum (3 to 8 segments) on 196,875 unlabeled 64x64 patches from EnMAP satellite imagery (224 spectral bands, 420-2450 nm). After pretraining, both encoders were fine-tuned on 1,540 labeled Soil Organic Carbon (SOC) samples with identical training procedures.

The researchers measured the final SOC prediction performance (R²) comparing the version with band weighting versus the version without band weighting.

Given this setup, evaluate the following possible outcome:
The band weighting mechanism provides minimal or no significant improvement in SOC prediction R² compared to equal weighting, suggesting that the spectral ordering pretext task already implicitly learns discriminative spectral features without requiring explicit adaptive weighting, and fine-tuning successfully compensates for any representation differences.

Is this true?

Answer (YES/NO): NO